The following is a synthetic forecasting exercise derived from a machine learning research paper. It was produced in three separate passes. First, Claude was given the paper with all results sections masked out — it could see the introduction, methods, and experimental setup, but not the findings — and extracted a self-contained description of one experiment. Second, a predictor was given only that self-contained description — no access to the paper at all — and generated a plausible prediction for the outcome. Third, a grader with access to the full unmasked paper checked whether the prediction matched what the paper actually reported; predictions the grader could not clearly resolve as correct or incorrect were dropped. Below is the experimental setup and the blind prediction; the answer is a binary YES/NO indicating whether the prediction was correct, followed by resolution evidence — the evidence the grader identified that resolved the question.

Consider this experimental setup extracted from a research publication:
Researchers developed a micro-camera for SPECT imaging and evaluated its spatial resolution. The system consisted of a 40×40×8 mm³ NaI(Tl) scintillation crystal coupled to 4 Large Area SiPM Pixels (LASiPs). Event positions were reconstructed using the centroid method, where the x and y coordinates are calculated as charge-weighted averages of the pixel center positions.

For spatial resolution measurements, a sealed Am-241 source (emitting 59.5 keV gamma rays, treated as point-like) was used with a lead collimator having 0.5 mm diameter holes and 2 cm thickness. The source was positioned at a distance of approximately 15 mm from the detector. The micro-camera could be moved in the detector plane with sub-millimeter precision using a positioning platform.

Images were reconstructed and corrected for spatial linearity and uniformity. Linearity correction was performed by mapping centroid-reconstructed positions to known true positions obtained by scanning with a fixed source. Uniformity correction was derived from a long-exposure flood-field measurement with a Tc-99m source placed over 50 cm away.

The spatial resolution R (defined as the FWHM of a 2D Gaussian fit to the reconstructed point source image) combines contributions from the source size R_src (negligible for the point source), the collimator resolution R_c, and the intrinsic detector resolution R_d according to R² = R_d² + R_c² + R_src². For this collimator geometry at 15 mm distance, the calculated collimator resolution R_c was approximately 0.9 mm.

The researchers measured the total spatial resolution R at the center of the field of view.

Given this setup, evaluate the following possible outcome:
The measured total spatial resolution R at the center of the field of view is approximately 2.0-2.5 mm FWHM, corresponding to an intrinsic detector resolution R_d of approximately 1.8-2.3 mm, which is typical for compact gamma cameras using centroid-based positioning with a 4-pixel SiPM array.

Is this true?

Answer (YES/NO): YES